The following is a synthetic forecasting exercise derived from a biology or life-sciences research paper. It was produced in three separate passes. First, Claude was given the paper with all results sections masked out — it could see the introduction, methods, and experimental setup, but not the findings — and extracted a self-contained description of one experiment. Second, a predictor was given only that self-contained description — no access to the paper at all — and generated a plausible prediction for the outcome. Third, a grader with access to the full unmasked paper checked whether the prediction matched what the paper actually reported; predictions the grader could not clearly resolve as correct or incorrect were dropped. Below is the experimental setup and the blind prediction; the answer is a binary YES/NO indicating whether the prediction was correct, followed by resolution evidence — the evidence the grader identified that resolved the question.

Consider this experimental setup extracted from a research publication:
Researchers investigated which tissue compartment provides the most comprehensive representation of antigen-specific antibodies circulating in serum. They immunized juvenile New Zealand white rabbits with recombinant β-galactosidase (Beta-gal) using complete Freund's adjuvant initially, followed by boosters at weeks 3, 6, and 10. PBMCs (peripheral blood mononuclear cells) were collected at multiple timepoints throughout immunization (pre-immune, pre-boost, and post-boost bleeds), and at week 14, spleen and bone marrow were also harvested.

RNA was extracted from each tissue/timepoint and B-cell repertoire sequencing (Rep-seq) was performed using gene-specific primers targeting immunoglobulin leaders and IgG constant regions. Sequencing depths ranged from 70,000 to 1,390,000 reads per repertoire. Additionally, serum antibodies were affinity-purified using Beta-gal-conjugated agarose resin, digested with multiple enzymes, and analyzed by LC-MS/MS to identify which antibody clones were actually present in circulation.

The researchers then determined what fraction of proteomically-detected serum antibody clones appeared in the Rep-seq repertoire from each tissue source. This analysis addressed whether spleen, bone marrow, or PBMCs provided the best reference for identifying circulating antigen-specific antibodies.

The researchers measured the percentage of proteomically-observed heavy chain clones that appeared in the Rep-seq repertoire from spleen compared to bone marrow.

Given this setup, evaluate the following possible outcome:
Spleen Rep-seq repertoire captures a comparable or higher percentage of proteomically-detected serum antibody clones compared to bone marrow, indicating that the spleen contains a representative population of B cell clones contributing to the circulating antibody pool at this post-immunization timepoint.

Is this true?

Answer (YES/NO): YES